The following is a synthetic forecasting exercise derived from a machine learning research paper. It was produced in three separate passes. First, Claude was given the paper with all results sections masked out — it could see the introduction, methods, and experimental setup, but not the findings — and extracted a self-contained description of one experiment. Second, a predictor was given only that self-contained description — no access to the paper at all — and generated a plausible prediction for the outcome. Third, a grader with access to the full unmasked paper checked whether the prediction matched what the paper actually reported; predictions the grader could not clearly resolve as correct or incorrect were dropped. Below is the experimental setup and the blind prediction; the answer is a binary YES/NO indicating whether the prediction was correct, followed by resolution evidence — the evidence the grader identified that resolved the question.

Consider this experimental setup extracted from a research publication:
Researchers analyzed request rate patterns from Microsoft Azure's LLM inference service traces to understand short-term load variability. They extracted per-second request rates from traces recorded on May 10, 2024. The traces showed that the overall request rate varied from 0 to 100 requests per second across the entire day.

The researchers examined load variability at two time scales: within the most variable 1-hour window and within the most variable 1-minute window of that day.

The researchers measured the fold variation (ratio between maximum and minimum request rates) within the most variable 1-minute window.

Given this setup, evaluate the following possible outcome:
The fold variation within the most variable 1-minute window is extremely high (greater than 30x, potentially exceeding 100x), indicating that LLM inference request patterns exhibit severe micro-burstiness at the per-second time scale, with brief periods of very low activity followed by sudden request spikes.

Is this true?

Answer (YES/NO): NO